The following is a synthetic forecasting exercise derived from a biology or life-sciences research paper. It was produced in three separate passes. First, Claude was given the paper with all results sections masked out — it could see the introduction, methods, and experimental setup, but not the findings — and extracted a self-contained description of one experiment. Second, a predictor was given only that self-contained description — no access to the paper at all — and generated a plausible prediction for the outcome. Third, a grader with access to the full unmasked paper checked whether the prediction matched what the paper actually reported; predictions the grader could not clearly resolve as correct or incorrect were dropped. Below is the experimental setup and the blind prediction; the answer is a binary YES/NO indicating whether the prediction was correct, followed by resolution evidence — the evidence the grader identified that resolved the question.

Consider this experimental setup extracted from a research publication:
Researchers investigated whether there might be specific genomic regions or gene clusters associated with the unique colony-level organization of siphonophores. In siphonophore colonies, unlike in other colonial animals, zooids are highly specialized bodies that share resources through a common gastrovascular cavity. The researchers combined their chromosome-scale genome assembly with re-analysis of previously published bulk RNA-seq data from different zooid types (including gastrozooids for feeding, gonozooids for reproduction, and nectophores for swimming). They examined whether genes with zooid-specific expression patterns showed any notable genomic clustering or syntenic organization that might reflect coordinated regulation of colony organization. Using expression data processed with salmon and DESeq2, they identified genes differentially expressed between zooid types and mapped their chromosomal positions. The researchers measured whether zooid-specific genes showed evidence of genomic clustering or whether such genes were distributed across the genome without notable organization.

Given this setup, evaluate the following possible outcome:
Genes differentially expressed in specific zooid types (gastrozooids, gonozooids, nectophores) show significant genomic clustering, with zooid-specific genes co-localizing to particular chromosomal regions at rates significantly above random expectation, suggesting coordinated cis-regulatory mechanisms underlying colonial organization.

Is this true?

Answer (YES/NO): NO